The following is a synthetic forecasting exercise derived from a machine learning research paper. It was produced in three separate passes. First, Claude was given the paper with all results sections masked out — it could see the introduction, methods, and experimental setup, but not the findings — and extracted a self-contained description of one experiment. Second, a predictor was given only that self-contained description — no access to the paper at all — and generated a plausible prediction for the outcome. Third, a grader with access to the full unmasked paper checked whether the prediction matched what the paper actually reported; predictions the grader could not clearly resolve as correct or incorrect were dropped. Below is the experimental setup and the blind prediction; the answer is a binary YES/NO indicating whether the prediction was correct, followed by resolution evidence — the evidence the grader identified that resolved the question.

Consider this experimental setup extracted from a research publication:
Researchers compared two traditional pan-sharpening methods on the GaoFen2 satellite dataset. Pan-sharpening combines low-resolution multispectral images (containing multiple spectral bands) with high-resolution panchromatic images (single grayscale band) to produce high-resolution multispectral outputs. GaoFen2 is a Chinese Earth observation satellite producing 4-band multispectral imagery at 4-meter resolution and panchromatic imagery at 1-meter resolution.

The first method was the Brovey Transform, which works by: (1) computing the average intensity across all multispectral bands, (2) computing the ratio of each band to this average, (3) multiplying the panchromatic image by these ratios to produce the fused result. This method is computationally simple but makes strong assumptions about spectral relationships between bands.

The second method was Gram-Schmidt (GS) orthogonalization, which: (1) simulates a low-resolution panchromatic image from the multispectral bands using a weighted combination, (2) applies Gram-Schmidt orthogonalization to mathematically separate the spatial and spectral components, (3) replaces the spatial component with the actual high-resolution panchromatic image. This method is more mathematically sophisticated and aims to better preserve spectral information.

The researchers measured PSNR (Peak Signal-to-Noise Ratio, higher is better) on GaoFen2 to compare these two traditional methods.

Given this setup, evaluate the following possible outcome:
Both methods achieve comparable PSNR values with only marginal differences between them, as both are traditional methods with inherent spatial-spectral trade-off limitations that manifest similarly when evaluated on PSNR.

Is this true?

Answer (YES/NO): YES